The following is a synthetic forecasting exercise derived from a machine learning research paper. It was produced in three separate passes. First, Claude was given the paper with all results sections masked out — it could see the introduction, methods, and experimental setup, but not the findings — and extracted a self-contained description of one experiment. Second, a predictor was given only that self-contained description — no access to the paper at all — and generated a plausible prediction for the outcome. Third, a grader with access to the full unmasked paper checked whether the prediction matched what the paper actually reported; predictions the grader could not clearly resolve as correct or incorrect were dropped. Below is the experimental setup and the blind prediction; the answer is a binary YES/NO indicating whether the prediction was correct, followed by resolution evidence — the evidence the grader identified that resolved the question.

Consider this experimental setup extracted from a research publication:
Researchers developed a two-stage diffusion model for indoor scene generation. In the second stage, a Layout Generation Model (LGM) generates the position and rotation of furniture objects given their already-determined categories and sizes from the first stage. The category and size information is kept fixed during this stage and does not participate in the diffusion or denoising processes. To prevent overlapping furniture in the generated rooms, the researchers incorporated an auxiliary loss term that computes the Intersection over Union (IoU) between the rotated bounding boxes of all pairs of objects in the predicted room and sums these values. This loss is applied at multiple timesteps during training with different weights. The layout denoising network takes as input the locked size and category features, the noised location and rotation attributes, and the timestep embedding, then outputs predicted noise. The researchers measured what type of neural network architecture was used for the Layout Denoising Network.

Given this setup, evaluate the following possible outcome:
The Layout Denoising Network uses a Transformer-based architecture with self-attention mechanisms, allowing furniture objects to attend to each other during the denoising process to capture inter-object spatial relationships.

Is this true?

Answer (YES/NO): NO